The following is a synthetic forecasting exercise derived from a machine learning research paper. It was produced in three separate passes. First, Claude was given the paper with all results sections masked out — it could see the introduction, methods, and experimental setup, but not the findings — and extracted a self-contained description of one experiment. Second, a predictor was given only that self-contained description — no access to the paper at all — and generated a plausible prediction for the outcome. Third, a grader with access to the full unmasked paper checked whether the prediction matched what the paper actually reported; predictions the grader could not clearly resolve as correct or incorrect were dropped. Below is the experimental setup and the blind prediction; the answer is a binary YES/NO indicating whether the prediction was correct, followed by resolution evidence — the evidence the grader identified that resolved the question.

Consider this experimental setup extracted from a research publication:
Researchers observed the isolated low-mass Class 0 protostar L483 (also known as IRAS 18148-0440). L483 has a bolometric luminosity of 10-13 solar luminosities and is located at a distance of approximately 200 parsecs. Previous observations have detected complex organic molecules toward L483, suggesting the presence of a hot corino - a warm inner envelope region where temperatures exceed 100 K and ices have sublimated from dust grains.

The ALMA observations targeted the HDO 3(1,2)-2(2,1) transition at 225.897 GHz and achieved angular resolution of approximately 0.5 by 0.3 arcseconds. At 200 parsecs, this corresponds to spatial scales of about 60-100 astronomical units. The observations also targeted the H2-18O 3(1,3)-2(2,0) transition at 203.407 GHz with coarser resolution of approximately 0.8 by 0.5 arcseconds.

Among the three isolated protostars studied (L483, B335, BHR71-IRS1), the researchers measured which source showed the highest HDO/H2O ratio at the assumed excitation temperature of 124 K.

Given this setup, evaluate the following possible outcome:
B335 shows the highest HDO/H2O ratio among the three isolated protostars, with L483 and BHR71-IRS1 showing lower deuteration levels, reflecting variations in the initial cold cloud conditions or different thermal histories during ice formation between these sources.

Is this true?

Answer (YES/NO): NO